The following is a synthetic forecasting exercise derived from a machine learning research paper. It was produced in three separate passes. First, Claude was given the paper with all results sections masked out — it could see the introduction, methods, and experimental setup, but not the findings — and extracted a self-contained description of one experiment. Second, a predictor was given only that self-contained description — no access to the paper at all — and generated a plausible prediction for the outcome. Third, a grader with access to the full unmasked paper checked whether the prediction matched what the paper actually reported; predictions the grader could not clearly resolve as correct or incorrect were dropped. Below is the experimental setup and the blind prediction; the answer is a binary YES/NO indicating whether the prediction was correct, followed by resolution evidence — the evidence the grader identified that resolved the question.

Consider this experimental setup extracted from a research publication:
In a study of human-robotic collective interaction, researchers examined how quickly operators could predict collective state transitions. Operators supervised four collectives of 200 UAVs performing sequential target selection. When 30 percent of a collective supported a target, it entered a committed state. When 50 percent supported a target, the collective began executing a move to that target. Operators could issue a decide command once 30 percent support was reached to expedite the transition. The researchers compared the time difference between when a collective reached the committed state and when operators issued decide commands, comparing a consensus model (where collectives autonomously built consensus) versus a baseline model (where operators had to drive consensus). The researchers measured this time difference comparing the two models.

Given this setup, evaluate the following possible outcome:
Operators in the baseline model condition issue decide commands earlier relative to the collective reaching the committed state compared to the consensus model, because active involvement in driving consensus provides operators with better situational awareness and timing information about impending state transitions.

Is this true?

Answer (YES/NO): YES